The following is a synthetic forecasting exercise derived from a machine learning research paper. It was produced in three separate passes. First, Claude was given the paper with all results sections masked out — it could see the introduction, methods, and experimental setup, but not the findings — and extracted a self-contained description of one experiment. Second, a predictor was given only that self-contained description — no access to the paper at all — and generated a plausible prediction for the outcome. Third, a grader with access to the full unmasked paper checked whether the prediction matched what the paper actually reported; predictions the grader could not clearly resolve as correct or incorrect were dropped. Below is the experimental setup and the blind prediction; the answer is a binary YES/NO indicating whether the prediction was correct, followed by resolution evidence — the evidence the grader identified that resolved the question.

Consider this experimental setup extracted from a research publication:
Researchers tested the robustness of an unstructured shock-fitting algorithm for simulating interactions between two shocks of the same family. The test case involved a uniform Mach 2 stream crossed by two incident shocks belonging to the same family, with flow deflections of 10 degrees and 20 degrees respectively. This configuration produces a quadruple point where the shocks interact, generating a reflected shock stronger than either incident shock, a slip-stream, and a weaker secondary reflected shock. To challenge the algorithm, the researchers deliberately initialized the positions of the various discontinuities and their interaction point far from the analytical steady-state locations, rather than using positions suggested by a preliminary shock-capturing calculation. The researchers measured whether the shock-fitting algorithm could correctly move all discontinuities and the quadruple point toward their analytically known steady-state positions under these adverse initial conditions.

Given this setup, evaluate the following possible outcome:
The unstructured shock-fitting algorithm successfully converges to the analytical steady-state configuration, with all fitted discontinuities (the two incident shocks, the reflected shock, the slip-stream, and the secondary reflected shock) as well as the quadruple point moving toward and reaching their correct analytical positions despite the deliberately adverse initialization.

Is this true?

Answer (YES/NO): YES